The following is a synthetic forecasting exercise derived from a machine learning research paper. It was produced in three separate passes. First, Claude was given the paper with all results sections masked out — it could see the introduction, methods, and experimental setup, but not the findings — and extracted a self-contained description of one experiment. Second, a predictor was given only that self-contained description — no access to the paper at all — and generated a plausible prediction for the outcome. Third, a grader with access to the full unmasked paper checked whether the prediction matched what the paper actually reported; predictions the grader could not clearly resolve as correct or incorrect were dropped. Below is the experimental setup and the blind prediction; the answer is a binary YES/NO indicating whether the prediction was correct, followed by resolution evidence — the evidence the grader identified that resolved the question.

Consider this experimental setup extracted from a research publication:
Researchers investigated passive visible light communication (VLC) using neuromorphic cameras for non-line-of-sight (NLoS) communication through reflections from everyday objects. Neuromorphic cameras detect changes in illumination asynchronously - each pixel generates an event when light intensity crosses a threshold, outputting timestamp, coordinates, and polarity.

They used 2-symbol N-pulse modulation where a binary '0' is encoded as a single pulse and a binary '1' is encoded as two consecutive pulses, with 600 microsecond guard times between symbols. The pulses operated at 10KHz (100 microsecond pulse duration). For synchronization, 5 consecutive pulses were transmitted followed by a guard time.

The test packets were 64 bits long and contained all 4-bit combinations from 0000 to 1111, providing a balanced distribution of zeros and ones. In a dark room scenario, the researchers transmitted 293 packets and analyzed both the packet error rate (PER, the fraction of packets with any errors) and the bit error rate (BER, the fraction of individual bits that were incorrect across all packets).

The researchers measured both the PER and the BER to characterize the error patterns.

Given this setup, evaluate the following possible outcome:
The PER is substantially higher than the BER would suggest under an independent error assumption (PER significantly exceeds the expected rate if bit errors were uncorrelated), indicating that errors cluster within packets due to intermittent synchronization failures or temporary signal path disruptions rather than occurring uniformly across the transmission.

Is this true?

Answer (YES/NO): YES